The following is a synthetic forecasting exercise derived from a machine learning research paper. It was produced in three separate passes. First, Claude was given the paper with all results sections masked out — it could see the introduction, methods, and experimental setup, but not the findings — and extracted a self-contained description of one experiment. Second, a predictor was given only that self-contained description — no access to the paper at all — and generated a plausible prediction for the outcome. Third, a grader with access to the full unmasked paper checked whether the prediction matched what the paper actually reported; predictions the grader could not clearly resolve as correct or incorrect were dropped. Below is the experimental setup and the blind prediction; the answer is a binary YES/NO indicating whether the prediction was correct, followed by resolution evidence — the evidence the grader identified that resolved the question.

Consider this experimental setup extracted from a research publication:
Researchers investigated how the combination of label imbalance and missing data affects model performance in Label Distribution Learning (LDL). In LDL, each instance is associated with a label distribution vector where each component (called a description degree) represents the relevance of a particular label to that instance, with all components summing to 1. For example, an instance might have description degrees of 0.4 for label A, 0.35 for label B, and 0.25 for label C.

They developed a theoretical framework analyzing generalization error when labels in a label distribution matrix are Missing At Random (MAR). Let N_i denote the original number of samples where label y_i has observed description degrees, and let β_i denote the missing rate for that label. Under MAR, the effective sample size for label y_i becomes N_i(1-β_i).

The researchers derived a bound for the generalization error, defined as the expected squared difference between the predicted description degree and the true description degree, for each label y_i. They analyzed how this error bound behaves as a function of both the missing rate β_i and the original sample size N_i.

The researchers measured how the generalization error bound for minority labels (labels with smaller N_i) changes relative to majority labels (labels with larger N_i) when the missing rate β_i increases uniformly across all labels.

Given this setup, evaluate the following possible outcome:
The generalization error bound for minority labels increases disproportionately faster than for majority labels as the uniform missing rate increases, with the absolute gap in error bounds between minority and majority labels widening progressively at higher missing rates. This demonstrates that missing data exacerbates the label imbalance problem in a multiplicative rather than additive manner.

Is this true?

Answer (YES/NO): YES